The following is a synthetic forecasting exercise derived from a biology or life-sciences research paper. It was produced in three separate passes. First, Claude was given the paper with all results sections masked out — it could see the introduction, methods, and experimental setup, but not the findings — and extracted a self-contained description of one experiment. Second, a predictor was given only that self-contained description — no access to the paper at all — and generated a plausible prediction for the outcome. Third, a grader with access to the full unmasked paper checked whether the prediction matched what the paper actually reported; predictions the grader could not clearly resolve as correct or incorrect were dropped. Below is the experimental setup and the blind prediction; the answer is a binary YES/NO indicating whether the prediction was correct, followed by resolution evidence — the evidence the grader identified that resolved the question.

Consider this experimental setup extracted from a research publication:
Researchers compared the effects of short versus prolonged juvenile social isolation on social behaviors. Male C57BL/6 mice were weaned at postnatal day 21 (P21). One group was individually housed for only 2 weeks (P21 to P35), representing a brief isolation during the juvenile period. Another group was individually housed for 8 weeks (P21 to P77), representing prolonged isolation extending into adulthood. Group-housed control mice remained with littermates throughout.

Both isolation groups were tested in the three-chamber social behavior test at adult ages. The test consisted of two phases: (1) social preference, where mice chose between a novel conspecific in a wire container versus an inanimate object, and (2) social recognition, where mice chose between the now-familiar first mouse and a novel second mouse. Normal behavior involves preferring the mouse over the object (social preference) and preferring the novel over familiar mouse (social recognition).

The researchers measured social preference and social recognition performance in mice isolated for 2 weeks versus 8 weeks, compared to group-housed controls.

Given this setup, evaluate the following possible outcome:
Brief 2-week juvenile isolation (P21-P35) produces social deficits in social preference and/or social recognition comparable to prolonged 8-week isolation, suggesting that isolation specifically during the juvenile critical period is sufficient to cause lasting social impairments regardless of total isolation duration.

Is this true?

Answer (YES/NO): NO